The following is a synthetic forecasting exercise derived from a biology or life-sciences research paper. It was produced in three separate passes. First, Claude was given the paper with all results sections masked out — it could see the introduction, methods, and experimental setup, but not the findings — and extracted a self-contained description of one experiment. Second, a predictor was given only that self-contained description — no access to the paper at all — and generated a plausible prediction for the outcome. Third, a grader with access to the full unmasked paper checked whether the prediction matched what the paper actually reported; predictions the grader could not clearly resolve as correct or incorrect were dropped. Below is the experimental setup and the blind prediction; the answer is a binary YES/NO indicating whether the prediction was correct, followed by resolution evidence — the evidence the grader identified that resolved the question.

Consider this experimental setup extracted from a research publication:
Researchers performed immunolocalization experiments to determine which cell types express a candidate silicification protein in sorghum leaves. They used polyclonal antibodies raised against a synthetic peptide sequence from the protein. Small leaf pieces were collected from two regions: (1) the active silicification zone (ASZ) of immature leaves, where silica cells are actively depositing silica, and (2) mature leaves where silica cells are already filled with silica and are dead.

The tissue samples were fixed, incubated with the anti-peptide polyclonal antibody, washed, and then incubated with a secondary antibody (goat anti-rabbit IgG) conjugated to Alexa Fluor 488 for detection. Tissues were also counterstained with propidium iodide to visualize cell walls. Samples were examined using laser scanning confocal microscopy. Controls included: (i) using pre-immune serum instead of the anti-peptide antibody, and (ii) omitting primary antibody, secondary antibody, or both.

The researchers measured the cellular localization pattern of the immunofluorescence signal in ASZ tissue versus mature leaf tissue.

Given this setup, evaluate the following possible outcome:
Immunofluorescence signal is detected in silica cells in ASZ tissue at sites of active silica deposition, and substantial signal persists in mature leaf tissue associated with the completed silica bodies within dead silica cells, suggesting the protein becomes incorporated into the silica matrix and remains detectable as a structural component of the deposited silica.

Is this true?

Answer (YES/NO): YES